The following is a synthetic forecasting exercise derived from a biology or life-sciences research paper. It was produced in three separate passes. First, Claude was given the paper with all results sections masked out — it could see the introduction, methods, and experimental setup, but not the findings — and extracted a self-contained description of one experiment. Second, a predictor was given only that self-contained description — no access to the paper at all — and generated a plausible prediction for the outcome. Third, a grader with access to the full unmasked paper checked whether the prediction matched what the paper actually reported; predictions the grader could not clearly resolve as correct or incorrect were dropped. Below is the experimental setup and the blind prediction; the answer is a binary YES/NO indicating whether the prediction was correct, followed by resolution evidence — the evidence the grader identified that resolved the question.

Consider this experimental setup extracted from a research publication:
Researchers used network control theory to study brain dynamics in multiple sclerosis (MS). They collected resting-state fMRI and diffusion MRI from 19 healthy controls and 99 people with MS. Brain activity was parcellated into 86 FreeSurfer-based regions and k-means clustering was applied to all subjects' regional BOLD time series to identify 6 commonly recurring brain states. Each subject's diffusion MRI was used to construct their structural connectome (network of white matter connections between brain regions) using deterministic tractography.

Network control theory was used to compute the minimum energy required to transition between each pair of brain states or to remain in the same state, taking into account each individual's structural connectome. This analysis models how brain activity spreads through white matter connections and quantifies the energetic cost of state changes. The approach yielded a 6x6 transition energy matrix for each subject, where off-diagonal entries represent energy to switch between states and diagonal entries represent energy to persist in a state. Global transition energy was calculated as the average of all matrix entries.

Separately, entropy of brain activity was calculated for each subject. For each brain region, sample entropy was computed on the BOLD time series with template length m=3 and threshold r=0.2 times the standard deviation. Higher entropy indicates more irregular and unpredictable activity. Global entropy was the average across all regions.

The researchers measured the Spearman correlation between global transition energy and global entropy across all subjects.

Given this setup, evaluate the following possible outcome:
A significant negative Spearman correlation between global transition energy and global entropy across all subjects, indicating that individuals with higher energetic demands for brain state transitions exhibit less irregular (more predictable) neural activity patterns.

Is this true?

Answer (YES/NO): YES